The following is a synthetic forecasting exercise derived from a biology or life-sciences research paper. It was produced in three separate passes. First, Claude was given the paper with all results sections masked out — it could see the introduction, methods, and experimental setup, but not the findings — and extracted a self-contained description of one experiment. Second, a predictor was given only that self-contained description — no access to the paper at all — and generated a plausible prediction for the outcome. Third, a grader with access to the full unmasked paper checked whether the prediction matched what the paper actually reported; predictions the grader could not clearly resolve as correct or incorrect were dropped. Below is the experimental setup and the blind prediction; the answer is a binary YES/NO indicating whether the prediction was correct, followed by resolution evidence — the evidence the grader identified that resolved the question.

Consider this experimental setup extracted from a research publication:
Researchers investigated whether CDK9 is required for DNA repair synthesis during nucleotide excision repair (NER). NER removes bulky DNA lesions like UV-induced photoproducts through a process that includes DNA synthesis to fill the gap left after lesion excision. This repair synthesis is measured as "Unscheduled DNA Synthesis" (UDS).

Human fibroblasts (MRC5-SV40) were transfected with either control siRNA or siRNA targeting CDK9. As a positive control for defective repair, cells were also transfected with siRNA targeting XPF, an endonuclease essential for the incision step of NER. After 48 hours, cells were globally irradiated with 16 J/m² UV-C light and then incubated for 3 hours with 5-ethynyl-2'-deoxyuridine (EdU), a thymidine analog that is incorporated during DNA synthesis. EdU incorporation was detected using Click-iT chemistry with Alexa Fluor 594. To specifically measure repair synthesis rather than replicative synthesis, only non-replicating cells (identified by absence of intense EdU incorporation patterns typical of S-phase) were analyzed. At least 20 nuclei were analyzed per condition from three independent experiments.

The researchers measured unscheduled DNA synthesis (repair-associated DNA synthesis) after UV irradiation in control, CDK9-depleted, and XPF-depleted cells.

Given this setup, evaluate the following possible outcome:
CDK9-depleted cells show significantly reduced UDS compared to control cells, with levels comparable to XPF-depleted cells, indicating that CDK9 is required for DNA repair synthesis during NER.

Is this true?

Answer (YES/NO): NO